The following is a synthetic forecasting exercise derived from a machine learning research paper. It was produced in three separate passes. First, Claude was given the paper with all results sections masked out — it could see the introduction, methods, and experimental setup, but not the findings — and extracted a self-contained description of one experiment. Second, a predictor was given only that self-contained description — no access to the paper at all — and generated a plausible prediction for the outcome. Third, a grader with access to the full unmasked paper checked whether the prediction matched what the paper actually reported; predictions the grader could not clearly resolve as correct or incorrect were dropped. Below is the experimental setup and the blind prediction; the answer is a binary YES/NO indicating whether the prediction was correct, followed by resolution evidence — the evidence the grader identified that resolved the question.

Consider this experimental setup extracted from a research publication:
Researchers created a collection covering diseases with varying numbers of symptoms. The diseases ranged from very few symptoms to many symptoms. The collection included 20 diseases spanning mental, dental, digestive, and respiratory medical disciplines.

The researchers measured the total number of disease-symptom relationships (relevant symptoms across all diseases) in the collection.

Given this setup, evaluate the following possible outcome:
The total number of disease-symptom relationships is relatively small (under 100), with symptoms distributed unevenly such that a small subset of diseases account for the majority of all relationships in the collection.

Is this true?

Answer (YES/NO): NO